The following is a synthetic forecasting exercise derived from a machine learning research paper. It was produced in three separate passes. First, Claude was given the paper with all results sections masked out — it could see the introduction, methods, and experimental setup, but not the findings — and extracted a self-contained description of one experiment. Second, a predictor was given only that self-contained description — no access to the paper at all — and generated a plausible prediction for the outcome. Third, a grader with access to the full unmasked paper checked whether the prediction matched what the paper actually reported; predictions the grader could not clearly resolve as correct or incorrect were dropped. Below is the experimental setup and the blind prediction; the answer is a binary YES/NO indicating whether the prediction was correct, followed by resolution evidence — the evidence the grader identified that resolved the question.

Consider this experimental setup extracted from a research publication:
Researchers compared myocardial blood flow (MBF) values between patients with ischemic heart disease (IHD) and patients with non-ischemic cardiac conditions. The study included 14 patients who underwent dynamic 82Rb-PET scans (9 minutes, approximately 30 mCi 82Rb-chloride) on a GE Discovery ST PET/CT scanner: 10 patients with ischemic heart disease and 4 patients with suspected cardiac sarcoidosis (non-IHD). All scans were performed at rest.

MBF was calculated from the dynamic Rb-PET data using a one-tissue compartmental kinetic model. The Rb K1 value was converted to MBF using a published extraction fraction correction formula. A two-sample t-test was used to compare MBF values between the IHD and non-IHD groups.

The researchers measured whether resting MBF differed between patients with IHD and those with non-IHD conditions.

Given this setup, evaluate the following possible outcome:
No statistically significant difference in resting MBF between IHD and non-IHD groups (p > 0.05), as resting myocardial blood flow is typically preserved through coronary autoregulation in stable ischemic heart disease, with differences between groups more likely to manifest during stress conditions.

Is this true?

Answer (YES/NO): NO